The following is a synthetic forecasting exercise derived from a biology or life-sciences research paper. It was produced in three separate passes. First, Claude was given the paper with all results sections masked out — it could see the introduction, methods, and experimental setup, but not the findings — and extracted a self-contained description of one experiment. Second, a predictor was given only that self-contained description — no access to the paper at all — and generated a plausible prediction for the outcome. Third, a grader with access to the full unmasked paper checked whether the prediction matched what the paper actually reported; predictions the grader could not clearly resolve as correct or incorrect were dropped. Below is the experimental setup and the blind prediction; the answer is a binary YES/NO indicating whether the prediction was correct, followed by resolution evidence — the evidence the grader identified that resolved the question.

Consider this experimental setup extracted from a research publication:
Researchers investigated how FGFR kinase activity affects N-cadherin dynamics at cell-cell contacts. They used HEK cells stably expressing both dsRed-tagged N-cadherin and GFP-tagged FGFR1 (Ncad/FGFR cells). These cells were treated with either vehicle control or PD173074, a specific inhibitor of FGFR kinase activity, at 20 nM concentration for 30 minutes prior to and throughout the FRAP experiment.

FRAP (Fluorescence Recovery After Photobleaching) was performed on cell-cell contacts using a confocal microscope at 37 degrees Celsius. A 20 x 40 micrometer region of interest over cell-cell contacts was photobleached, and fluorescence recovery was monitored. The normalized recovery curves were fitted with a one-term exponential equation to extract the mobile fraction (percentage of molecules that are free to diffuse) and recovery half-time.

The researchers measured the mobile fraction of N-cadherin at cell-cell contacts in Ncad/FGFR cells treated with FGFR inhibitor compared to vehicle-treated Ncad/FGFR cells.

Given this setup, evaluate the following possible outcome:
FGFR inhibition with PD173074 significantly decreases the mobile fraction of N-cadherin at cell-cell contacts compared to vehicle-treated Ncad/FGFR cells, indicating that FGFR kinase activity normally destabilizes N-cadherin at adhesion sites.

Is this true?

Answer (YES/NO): NO